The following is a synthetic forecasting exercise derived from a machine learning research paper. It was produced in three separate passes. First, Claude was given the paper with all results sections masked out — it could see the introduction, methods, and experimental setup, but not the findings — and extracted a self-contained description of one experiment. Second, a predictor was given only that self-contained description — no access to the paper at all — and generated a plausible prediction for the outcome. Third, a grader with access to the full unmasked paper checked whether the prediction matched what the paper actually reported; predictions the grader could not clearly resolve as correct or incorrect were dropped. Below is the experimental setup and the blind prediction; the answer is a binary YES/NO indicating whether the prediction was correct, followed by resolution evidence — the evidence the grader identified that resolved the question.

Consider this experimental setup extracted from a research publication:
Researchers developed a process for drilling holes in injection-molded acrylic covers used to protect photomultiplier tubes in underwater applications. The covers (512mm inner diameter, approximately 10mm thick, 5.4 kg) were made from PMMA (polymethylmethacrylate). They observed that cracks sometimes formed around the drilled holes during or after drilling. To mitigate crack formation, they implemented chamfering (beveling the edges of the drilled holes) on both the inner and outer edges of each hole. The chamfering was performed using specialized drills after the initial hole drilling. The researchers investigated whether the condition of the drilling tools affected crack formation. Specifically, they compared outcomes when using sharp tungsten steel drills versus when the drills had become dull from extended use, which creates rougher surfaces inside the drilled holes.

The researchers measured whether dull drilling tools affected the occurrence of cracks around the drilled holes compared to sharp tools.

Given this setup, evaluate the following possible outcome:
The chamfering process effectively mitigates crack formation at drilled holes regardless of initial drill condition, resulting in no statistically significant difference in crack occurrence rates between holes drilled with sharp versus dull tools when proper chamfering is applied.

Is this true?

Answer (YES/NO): NO